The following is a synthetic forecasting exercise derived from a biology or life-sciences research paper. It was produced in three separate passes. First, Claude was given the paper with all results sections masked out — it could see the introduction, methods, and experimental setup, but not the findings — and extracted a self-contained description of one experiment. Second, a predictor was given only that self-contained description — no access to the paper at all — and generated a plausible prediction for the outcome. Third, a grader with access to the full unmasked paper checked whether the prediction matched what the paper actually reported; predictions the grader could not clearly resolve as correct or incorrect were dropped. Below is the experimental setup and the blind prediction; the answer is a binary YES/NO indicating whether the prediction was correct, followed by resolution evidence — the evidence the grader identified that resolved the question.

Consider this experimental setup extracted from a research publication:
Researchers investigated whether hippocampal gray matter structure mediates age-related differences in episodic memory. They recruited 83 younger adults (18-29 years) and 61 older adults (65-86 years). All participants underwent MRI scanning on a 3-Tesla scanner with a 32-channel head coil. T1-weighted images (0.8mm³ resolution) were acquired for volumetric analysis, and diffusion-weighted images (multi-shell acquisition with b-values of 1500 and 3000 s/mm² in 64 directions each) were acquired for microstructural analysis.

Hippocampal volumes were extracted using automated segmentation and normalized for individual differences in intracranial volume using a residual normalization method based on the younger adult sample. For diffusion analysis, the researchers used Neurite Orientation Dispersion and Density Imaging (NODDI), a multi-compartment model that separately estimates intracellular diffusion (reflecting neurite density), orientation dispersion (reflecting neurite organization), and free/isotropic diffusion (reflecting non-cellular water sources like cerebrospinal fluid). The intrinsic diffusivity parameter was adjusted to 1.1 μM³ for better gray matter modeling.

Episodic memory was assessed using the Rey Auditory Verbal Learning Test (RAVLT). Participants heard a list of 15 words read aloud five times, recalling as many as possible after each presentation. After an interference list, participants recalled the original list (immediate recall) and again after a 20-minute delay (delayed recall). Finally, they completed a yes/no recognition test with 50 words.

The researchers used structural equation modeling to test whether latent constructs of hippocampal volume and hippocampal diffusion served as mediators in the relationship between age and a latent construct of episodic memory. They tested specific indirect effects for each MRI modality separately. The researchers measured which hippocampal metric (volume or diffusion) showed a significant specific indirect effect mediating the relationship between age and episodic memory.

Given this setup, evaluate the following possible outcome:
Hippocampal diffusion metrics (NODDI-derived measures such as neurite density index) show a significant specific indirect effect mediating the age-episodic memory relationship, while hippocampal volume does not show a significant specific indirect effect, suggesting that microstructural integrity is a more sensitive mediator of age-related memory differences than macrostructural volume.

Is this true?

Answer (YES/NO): YES